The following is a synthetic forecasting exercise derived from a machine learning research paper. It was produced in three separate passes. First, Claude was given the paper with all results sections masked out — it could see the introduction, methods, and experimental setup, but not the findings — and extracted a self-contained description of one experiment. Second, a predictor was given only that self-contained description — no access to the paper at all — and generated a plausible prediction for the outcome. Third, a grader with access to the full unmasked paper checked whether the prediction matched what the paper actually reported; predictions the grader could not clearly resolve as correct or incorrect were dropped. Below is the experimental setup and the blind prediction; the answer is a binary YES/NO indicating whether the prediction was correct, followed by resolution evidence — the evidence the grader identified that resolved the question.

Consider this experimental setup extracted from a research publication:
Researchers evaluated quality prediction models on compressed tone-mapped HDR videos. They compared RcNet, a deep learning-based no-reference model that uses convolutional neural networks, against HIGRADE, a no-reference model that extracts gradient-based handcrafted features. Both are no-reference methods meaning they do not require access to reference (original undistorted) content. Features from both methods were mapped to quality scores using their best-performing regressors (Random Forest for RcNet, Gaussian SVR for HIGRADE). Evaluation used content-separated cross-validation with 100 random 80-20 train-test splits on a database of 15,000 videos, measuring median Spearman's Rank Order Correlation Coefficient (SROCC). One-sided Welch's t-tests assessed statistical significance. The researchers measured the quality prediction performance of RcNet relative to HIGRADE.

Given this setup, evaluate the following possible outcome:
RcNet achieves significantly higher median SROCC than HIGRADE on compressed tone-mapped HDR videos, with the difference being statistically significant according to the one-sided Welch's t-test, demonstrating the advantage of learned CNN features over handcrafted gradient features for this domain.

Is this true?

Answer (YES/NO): NO